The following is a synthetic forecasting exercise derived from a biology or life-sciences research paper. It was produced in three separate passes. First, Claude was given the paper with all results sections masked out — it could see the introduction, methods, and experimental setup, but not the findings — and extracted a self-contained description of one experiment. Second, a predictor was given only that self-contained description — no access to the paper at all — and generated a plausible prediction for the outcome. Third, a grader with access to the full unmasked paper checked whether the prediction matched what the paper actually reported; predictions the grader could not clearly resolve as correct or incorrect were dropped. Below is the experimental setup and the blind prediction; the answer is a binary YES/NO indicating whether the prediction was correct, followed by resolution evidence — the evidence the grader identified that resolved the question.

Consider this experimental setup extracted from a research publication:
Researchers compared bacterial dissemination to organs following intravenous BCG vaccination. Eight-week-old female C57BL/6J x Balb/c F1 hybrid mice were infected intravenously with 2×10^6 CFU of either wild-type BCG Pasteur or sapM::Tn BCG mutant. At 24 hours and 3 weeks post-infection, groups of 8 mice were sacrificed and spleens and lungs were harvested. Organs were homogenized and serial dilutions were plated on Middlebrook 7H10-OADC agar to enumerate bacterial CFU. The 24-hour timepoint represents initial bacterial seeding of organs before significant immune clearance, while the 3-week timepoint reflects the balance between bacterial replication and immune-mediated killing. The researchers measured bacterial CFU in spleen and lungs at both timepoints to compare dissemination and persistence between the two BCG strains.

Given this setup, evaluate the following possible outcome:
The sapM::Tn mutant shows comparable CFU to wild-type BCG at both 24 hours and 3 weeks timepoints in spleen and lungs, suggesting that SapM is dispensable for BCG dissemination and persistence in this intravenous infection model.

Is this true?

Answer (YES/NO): NO